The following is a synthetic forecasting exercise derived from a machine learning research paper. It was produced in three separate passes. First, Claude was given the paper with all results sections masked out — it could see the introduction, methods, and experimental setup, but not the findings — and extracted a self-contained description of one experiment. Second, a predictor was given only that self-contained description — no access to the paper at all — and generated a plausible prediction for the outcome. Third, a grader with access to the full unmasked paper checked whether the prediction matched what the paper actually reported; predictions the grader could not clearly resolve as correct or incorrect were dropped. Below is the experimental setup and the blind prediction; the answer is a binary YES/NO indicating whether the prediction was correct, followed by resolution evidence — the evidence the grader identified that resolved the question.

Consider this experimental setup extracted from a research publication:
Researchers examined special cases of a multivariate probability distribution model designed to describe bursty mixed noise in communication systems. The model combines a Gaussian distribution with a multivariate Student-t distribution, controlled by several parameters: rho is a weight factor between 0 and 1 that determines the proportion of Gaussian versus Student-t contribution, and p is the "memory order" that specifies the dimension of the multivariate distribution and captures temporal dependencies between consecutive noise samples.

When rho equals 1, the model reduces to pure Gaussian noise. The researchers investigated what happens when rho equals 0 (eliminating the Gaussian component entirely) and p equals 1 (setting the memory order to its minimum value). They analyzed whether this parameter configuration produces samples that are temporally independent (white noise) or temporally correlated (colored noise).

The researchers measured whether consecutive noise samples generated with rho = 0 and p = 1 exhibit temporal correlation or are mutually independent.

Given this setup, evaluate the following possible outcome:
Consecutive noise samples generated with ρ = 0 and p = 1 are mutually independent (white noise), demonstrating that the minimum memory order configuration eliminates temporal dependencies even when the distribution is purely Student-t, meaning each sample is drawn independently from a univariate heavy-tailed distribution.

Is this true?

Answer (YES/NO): YES